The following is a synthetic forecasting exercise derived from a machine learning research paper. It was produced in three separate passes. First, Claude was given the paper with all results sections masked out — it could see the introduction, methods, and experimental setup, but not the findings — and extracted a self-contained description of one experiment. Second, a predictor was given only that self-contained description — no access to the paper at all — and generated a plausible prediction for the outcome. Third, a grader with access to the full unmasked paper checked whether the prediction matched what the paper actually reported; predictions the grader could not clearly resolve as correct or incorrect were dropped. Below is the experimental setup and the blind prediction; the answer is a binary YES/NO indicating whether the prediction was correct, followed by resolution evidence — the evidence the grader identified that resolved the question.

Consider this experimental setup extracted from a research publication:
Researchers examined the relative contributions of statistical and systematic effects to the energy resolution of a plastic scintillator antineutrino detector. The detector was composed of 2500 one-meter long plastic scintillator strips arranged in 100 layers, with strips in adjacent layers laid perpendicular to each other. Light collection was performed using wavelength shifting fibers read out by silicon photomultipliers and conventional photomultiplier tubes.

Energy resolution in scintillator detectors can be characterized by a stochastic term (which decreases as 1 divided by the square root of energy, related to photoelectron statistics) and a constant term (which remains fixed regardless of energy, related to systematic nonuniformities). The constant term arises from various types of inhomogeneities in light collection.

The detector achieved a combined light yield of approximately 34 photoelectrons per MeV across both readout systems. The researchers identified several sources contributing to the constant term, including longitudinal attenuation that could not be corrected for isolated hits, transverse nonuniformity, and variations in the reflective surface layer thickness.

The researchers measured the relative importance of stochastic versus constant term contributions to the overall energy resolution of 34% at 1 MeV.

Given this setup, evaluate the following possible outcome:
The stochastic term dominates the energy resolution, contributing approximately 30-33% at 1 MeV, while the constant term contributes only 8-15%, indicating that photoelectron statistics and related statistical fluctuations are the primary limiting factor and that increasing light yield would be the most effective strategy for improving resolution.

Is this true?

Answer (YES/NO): NO